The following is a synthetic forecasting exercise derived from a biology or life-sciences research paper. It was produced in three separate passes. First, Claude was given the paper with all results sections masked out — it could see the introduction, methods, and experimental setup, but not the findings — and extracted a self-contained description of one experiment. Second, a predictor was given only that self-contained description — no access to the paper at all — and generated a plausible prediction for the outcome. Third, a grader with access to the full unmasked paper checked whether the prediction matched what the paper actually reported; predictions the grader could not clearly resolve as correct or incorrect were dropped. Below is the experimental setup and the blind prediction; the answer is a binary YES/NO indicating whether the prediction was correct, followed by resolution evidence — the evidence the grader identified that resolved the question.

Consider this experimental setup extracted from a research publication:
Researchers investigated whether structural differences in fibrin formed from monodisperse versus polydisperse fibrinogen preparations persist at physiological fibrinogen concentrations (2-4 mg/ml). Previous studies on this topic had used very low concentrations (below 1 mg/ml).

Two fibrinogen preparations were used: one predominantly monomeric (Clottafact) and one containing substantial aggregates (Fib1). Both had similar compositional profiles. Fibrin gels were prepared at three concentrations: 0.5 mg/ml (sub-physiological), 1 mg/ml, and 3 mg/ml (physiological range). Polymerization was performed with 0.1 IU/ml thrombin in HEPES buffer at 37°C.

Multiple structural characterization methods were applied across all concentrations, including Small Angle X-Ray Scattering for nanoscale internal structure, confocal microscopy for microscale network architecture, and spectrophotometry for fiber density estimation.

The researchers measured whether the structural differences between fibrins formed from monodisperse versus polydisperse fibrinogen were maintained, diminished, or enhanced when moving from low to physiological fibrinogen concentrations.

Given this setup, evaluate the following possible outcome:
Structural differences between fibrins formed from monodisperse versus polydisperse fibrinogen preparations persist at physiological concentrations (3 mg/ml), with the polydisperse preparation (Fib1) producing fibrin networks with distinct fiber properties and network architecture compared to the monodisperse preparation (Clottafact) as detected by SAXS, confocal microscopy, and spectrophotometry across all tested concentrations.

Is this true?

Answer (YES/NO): YES